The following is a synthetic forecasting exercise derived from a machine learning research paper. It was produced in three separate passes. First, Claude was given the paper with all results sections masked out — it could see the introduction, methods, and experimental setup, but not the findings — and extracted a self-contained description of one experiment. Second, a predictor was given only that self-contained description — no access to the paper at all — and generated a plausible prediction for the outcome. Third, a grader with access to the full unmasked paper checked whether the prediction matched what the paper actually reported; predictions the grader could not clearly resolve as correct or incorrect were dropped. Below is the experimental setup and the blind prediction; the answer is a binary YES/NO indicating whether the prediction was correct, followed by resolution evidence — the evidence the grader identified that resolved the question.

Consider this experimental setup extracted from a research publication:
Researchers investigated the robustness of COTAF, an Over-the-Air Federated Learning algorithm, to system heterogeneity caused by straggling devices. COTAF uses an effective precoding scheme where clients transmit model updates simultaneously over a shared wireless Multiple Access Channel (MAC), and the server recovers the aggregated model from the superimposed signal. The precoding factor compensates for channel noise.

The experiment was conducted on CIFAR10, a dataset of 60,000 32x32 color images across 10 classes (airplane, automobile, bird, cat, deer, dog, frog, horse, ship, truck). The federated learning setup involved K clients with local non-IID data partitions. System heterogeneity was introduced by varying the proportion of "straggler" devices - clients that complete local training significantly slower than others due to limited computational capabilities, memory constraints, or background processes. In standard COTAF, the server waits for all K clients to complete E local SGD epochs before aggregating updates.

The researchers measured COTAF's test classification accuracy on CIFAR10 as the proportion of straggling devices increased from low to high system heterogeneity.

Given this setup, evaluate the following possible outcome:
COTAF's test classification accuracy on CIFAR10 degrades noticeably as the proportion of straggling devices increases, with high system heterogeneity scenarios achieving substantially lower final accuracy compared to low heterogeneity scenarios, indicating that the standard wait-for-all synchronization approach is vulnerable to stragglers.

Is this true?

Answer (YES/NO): YES